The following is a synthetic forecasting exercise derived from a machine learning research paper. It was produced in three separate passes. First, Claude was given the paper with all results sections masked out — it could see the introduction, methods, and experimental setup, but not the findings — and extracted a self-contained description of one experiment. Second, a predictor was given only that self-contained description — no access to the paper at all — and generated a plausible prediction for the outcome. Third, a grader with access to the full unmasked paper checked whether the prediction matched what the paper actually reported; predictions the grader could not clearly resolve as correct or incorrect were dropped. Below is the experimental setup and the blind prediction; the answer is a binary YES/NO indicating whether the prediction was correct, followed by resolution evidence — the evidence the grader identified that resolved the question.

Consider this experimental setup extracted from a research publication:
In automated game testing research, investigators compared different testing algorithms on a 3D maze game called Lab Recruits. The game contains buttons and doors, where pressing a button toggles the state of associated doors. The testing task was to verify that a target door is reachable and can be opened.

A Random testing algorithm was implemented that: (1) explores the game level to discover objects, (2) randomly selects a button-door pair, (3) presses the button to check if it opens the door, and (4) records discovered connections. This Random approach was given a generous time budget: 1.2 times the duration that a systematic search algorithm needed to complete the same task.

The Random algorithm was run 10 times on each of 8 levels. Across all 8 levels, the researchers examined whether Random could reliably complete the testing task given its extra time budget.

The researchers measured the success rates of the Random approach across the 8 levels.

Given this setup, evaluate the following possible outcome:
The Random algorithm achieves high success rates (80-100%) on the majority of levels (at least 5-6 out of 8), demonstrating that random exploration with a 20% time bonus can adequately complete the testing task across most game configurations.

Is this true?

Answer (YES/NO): NO